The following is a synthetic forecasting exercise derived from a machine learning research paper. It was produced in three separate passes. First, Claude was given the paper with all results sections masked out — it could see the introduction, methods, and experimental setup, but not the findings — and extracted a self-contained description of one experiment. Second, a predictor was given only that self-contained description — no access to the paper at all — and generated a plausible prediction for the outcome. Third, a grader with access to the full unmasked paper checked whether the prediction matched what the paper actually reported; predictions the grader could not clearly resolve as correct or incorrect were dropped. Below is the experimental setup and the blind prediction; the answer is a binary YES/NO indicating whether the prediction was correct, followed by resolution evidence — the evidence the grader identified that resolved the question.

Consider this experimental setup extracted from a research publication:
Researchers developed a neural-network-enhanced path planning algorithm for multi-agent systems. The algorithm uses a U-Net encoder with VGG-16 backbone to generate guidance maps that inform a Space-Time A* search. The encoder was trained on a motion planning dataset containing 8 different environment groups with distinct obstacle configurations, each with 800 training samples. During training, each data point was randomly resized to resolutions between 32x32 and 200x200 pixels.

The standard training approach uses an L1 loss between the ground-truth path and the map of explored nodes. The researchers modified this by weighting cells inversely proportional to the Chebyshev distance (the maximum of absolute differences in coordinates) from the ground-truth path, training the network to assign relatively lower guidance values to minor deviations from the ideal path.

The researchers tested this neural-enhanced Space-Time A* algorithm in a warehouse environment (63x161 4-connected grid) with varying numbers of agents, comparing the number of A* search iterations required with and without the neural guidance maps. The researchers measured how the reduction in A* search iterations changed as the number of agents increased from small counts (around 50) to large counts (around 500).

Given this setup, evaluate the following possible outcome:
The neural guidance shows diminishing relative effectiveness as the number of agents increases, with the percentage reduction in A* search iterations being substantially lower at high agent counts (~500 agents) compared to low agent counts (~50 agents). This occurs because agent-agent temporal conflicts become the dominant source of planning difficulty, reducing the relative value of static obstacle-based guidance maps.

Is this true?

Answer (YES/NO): NO